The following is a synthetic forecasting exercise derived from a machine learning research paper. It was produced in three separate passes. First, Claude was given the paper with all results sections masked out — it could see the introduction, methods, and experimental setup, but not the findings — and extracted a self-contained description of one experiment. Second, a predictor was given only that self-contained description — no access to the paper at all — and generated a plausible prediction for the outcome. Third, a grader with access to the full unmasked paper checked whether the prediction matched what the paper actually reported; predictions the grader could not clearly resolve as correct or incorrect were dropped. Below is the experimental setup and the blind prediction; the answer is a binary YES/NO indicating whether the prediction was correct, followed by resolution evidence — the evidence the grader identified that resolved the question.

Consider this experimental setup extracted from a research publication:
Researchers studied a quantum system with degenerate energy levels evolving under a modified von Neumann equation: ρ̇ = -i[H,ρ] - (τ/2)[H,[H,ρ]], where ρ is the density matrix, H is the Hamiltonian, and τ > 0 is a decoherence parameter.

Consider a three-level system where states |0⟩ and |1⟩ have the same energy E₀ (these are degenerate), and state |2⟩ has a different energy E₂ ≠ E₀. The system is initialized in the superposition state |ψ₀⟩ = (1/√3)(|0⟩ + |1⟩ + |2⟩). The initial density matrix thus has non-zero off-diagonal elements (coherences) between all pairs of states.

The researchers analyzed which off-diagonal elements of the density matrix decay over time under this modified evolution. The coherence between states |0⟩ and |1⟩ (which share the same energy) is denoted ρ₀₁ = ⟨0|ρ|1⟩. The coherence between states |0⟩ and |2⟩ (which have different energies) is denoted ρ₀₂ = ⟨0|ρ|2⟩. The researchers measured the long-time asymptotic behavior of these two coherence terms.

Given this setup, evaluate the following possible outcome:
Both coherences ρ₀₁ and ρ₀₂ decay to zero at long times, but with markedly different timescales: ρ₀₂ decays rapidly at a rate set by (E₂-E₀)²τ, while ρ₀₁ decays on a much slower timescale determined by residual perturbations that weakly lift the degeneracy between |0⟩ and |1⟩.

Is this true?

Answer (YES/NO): NO